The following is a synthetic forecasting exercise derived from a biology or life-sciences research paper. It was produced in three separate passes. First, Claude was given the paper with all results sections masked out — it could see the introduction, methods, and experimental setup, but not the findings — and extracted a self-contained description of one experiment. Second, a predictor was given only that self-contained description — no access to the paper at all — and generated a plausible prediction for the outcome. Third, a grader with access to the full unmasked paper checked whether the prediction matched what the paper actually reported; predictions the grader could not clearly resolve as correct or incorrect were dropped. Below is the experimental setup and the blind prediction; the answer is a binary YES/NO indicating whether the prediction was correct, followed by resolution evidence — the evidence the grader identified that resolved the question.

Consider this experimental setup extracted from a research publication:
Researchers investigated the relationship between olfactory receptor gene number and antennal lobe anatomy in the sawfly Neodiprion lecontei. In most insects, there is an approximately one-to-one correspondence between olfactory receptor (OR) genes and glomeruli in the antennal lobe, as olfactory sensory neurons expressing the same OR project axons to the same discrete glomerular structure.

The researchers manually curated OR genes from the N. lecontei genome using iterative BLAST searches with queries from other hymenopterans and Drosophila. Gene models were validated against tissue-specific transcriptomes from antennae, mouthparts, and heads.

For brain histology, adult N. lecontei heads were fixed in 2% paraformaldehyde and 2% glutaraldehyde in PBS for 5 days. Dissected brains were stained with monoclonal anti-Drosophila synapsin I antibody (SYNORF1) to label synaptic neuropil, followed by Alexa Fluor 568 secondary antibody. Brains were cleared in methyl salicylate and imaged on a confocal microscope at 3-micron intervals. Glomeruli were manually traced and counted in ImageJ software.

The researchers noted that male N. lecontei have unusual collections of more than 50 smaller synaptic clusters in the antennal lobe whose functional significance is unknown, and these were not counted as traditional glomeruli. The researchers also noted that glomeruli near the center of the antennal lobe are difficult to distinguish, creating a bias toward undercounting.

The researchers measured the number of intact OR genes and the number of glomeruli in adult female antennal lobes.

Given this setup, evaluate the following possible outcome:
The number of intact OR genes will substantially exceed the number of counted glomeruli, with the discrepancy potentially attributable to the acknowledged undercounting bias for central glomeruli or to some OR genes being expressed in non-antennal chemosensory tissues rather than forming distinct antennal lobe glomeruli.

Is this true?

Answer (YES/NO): NO